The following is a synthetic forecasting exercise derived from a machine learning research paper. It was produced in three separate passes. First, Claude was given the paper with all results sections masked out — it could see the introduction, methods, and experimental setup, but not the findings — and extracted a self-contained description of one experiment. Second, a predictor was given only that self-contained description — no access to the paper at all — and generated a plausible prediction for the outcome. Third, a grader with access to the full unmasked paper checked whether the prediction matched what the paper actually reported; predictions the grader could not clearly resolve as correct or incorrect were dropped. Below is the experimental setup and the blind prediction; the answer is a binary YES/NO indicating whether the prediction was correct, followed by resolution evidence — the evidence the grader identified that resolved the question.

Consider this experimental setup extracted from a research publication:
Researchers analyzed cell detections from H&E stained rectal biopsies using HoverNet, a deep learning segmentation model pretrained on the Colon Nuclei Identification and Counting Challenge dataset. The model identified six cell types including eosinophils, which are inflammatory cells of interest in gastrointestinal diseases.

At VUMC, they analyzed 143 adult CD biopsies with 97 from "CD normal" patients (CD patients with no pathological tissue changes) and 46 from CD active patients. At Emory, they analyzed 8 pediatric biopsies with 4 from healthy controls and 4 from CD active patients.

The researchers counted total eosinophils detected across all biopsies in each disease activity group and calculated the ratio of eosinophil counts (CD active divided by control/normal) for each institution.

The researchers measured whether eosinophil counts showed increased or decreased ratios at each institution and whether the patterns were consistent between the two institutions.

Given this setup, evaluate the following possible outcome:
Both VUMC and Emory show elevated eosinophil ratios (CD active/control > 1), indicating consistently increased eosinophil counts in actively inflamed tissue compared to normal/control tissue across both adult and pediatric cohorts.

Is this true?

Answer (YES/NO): YES